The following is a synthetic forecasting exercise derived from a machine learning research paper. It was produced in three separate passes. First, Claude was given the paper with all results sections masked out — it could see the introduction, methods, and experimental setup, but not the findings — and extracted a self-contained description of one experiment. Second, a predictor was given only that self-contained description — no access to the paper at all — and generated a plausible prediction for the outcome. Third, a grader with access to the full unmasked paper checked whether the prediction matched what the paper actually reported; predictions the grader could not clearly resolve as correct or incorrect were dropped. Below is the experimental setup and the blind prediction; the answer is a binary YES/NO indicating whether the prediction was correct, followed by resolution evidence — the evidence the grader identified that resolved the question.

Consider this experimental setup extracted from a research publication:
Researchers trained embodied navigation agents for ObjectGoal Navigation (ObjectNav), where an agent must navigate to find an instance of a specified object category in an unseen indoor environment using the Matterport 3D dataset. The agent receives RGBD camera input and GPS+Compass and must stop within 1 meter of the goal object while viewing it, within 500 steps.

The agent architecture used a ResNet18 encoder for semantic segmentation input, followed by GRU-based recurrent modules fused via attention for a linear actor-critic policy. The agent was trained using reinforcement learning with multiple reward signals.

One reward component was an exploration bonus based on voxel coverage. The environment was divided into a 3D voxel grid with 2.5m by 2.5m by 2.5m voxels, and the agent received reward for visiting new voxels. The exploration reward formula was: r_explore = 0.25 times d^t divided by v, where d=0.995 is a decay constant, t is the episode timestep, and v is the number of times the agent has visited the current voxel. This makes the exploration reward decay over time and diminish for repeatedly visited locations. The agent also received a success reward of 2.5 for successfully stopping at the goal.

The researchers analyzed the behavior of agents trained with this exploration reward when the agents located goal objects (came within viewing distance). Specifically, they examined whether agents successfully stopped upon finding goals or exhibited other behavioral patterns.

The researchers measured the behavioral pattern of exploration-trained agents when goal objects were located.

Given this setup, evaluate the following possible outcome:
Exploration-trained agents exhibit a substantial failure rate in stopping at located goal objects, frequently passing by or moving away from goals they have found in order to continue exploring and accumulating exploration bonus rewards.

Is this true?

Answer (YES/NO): YES